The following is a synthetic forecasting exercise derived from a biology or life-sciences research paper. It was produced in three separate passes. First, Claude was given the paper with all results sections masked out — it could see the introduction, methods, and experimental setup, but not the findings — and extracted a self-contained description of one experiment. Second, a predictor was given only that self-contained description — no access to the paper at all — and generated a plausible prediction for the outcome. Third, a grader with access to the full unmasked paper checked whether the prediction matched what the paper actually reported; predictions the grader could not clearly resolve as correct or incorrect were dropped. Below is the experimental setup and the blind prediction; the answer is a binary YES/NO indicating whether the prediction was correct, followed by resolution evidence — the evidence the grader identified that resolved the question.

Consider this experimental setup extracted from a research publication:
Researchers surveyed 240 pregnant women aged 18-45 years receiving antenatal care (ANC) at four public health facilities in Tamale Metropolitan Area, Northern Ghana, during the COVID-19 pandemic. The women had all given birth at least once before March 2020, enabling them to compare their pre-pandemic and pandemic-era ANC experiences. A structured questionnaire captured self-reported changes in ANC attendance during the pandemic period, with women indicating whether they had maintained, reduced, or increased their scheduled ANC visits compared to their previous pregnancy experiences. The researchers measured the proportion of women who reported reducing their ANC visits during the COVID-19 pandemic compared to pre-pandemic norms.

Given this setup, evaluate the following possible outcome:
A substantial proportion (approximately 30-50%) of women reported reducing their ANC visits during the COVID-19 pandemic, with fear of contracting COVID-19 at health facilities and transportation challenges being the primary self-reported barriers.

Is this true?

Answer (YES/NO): NO